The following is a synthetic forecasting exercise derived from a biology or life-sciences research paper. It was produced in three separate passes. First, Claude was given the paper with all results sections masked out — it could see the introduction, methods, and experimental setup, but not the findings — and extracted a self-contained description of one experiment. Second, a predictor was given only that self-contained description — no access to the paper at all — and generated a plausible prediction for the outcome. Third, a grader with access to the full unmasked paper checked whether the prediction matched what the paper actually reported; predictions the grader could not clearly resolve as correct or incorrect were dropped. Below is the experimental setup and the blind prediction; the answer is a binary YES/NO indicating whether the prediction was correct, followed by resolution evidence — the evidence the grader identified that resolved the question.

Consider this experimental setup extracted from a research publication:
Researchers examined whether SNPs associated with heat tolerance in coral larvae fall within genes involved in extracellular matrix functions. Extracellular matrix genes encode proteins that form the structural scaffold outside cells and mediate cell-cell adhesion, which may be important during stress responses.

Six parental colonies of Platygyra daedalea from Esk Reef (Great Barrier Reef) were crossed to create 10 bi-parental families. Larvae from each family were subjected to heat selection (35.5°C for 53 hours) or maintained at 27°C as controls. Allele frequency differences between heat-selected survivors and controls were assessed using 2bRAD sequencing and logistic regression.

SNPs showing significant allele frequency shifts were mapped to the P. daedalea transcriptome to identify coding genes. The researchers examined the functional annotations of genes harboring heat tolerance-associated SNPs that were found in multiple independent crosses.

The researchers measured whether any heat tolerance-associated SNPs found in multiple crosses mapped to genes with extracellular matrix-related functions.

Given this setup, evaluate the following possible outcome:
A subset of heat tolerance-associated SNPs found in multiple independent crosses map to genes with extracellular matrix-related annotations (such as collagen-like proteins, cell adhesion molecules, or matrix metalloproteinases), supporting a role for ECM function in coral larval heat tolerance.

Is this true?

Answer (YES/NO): YES